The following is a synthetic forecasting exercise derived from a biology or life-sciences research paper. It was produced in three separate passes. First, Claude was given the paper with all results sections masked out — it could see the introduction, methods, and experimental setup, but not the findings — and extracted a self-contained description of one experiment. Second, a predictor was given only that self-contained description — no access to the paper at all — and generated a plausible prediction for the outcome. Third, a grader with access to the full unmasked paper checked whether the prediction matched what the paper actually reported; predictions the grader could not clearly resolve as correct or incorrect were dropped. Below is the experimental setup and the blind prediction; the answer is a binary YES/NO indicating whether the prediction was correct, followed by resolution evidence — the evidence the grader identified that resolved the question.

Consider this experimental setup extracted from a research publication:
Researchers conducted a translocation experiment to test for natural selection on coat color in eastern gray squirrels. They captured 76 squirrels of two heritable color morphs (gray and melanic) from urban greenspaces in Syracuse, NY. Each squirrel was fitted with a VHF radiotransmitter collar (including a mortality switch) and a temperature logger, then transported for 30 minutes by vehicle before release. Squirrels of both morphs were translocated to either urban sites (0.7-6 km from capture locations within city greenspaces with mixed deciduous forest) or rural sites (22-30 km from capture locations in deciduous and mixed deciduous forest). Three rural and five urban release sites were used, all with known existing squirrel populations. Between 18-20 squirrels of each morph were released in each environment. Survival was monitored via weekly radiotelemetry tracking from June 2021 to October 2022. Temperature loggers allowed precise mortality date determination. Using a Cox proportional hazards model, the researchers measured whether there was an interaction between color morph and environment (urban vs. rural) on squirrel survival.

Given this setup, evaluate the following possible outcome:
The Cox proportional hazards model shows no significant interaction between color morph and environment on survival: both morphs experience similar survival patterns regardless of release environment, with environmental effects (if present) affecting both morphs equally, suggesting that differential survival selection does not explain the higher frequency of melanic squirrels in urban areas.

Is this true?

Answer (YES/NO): NO